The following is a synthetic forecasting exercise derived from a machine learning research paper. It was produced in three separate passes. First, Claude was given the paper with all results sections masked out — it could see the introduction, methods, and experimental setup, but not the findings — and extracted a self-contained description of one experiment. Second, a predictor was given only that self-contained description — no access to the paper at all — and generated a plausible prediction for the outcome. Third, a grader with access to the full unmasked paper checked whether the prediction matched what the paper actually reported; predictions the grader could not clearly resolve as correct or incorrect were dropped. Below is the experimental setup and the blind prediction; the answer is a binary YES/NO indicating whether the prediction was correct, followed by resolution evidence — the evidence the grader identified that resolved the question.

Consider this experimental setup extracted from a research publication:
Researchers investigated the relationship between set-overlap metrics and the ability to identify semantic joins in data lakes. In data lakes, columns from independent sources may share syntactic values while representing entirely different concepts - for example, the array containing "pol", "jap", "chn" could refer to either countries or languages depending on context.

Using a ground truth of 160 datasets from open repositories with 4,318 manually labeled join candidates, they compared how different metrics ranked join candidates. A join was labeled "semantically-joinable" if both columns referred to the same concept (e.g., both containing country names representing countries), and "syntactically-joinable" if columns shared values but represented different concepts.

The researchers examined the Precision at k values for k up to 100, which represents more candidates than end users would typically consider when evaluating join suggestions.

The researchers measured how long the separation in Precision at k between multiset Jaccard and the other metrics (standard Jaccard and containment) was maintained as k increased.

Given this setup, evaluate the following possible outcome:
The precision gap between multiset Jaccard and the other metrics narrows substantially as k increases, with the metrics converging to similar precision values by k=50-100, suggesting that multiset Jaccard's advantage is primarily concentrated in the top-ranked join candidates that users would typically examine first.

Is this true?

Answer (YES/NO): NO